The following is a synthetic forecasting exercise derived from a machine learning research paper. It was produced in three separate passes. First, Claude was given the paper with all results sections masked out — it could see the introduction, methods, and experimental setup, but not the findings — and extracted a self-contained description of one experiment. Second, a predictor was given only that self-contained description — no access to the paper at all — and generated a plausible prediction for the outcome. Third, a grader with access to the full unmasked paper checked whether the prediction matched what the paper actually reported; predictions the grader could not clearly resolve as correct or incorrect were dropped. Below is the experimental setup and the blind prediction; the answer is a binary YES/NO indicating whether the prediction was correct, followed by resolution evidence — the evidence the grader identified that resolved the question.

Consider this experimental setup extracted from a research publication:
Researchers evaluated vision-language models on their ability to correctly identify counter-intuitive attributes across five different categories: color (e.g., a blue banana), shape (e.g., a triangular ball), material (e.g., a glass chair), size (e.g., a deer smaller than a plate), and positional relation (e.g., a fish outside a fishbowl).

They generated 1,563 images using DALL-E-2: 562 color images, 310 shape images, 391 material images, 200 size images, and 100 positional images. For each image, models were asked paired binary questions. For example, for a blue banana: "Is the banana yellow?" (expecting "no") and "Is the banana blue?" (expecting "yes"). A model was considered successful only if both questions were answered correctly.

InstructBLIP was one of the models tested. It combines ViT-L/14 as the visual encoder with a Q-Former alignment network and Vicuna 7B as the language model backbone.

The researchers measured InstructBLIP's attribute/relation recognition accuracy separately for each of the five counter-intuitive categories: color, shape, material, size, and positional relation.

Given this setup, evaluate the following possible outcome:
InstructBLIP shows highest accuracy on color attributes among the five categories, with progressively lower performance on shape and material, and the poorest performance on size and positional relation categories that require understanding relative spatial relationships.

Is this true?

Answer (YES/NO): NO